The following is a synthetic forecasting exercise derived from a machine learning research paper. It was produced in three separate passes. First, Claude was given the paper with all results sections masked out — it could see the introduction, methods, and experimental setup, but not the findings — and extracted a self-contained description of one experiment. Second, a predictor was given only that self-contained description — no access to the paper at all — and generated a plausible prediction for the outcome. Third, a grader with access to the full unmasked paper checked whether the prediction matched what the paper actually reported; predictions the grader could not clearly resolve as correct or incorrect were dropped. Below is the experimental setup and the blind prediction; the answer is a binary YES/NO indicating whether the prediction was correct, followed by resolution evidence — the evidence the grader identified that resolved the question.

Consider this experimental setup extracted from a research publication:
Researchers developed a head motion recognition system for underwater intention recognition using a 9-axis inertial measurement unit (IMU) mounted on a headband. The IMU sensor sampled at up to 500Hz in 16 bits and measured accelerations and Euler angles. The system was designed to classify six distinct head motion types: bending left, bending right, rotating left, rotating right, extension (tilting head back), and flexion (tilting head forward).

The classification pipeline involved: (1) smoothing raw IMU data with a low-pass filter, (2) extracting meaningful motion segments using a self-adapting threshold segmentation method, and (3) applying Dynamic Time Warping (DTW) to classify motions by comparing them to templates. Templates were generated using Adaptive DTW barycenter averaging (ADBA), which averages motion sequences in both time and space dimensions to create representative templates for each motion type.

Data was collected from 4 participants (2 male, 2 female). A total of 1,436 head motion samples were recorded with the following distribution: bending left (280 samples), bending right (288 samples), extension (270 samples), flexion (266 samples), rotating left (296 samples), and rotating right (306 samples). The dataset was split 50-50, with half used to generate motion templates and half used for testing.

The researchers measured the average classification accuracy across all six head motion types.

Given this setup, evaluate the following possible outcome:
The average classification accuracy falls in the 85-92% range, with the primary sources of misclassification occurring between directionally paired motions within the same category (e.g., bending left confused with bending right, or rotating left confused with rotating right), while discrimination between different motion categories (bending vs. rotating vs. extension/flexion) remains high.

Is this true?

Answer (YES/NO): NO